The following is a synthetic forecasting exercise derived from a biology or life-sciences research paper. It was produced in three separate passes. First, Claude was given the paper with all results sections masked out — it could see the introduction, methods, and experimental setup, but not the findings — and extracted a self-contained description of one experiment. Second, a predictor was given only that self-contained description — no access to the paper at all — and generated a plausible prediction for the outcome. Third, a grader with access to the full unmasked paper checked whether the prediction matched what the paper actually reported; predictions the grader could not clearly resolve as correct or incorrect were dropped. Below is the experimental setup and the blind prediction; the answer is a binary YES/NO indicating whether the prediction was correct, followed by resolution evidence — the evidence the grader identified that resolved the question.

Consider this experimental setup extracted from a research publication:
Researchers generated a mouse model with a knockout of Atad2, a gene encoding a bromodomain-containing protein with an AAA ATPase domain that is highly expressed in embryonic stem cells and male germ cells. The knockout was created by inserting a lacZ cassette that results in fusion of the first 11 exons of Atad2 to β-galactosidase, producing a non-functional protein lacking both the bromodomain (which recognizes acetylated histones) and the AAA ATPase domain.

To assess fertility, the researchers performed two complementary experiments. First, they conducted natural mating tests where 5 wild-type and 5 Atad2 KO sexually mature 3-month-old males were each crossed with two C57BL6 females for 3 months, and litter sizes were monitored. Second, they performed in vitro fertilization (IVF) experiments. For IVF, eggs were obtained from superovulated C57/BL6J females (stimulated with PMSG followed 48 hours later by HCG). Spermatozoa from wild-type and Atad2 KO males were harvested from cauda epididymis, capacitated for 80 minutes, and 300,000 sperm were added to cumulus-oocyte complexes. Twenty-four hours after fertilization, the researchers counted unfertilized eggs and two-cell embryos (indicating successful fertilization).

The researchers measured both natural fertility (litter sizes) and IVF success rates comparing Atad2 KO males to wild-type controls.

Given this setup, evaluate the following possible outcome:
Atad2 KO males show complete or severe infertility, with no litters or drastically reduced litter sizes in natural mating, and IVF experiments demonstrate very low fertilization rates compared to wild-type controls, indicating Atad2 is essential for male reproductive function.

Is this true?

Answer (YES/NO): NO